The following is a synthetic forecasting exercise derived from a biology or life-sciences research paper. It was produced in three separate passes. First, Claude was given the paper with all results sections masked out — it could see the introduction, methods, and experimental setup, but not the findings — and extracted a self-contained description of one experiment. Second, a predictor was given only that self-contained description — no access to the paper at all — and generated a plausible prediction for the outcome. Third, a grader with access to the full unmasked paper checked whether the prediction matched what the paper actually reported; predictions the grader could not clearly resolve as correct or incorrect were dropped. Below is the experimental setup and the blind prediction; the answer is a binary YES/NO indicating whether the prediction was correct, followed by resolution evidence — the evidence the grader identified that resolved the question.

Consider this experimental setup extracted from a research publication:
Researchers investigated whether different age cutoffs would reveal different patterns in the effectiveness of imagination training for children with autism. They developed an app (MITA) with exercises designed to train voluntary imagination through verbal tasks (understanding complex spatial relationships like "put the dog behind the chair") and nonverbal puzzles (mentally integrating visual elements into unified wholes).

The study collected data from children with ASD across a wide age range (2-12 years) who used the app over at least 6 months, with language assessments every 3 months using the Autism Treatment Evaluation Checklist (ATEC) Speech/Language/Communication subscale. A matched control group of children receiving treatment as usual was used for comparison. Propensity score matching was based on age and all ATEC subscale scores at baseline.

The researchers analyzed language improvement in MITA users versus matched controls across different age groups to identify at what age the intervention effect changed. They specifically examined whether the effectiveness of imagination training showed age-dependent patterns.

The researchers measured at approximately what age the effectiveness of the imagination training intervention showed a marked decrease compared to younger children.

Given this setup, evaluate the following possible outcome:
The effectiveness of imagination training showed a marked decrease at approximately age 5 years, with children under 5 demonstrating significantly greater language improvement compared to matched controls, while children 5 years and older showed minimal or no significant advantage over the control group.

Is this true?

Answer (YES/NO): YES